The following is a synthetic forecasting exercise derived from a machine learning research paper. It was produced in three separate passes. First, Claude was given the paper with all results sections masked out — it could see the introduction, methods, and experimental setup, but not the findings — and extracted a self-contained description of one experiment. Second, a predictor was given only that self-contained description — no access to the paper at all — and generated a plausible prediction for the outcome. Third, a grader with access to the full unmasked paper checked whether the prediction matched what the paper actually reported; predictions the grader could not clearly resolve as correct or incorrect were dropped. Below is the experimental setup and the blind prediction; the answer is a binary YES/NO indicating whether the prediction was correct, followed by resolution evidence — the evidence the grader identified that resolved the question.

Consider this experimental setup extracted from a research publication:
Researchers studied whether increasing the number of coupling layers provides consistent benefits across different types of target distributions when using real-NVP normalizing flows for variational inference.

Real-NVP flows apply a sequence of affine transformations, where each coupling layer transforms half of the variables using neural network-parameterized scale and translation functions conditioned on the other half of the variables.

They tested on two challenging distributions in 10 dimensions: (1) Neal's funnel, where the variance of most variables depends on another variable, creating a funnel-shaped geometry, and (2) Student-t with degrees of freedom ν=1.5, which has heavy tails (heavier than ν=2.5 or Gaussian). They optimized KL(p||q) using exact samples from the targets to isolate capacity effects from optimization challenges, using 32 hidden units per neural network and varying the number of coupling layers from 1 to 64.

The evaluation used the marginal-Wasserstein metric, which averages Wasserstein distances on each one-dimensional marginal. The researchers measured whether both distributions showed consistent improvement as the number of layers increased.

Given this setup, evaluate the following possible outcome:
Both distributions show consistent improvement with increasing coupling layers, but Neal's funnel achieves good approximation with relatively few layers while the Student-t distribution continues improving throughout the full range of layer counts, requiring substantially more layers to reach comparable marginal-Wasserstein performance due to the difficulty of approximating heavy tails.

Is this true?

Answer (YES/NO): NO